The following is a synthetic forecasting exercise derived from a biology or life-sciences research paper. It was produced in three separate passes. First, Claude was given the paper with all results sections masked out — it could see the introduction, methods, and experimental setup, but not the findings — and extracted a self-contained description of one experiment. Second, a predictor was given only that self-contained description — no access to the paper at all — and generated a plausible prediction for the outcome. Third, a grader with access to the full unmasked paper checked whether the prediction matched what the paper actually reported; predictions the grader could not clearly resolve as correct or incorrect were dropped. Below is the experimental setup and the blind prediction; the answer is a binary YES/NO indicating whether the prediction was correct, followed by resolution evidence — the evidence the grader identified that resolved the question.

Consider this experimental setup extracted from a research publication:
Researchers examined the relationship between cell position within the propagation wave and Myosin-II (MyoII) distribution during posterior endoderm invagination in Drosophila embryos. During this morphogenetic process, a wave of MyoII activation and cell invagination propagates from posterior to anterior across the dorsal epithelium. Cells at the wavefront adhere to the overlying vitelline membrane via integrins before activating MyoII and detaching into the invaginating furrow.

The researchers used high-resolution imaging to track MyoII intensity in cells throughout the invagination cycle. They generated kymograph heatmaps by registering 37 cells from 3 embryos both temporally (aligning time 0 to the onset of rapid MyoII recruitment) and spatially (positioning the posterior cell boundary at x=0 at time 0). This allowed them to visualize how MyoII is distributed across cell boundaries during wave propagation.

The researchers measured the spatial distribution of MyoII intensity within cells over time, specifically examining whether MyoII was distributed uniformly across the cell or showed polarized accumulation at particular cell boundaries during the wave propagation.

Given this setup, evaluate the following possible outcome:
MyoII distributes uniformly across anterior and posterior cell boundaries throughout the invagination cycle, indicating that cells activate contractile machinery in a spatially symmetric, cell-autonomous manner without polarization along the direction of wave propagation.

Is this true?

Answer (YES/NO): NO